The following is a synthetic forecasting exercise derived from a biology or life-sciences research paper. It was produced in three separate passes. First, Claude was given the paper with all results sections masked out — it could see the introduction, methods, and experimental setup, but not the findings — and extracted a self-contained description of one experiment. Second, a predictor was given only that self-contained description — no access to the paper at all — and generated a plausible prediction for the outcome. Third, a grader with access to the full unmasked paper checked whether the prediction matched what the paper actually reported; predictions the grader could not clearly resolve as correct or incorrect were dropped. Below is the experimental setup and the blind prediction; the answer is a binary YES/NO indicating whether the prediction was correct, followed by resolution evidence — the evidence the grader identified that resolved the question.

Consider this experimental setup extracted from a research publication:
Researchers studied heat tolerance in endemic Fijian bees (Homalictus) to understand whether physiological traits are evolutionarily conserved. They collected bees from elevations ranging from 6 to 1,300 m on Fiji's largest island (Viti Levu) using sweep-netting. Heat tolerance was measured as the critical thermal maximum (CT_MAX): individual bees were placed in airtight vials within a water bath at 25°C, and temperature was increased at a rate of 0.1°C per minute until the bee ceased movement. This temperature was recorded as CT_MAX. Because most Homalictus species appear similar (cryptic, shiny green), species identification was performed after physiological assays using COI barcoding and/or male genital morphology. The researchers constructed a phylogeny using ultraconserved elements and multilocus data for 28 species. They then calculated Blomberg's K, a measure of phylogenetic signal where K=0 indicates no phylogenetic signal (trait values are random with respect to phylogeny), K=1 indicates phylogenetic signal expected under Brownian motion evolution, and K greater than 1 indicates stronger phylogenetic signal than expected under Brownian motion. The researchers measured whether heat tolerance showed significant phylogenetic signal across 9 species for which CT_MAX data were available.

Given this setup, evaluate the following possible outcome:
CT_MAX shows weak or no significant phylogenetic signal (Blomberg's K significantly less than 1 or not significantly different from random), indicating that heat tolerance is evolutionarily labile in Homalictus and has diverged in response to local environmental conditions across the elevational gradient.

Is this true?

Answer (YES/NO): NO